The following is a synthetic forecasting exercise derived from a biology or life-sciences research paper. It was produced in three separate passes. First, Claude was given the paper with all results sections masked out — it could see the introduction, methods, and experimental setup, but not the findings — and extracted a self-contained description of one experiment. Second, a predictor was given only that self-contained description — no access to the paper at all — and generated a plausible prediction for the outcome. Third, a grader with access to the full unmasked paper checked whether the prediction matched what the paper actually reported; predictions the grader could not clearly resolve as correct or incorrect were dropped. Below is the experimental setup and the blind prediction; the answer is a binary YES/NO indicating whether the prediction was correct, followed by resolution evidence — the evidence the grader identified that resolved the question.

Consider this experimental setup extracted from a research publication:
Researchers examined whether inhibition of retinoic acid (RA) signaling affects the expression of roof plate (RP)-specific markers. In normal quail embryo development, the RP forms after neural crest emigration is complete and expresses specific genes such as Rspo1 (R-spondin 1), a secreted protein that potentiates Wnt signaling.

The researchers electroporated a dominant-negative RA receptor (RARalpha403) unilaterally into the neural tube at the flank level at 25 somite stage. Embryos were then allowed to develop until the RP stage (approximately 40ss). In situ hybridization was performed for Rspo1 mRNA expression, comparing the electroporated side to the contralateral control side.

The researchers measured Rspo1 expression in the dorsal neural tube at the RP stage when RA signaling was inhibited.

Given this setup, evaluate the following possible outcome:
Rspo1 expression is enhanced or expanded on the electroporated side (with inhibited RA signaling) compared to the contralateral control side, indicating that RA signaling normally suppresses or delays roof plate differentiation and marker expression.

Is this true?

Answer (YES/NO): NO